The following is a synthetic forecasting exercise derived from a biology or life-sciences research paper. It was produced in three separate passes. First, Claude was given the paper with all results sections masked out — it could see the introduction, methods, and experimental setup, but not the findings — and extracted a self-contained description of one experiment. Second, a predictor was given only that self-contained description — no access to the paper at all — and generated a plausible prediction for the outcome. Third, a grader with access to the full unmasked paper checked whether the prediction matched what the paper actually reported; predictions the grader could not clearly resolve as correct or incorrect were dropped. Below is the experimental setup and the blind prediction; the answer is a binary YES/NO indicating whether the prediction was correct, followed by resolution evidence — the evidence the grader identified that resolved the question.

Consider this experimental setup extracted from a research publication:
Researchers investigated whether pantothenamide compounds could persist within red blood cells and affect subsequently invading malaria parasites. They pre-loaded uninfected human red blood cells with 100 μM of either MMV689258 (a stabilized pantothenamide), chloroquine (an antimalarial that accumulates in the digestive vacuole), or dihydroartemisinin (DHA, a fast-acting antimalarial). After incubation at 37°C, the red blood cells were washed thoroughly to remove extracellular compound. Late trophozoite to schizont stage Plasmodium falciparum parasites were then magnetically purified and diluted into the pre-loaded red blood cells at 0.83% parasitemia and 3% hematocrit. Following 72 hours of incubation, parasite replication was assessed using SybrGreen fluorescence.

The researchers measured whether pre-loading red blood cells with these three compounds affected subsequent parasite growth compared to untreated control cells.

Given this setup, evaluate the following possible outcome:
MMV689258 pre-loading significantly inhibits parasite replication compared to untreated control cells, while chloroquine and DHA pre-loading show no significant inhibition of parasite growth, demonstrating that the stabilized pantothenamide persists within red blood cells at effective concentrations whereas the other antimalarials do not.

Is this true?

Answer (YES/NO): NO